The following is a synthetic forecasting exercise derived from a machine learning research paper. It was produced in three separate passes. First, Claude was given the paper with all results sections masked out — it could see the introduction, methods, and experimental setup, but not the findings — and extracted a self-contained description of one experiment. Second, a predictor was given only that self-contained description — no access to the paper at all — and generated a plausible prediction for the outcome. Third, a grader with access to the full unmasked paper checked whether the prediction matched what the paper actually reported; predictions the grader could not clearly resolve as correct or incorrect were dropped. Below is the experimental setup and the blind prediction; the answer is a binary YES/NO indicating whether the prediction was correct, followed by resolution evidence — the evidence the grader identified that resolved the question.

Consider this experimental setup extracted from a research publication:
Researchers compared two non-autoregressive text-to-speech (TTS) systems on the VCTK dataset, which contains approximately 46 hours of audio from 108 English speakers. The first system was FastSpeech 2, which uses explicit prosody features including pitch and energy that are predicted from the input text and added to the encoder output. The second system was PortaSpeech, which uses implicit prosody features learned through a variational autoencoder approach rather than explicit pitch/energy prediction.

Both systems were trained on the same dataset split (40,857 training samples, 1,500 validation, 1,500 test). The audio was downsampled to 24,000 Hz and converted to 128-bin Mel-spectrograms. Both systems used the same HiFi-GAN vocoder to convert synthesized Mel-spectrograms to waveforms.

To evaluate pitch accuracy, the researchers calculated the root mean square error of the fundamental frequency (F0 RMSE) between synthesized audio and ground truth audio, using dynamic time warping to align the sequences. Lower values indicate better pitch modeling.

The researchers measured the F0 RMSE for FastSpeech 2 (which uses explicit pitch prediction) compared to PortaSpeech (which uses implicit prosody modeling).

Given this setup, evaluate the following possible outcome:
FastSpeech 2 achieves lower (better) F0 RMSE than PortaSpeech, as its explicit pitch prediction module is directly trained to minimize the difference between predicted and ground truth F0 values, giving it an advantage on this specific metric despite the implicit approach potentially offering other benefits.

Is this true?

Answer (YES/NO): YES